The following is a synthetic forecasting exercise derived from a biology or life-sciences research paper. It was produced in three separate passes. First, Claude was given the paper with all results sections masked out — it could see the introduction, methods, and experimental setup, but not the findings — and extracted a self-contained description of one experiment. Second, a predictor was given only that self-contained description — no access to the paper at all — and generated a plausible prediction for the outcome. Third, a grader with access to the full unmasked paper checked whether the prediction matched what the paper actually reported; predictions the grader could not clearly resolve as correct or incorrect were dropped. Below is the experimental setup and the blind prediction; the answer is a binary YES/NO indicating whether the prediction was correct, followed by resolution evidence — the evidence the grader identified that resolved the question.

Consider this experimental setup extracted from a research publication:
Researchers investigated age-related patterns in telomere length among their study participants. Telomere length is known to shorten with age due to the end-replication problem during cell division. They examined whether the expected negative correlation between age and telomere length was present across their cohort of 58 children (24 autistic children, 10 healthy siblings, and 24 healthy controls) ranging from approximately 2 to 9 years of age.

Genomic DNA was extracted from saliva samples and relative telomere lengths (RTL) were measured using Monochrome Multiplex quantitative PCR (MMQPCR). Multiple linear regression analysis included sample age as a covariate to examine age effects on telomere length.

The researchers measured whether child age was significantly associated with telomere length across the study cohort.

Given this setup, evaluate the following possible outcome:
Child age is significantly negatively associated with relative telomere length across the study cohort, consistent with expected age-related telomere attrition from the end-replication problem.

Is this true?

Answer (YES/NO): YES